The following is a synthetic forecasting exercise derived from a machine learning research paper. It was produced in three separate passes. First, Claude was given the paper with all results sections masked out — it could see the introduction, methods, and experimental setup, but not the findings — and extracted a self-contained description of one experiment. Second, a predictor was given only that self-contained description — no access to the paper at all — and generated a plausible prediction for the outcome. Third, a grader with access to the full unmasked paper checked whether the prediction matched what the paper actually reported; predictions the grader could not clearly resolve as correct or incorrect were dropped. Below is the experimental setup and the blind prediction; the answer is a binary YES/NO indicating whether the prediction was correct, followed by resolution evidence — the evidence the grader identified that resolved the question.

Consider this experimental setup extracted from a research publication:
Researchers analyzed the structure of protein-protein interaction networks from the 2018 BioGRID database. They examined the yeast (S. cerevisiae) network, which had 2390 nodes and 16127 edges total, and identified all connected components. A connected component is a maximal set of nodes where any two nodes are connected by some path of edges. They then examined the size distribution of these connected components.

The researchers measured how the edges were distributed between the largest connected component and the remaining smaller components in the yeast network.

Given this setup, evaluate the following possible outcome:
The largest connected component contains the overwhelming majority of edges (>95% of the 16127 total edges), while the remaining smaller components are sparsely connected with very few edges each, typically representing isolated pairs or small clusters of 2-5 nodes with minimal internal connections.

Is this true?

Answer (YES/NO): NO